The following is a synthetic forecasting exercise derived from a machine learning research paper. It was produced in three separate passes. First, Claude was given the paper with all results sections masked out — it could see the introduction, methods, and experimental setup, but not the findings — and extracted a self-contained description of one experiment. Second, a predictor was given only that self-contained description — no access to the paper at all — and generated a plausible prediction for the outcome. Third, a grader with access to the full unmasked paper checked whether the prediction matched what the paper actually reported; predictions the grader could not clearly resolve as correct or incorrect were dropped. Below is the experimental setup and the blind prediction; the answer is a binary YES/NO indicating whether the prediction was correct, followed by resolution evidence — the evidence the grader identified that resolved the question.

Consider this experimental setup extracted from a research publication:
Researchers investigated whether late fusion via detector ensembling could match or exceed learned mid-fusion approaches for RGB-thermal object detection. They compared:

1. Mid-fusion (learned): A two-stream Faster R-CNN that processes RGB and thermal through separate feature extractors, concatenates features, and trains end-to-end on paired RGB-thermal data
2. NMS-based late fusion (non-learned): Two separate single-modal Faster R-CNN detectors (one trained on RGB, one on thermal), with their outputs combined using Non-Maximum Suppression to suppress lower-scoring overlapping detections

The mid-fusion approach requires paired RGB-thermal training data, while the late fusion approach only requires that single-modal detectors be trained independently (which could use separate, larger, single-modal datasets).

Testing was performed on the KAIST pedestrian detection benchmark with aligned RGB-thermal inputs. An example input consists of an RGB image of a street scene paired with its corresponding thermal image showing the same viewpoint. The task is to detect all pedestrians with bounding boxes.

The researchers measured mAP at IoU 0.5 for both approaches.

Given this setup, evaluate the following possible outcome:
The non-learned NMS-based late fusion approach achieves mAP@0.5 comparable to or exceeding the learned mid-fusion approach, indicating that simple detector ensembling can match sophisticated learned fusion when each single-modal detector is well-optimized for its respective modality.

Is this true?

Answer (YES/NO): YES